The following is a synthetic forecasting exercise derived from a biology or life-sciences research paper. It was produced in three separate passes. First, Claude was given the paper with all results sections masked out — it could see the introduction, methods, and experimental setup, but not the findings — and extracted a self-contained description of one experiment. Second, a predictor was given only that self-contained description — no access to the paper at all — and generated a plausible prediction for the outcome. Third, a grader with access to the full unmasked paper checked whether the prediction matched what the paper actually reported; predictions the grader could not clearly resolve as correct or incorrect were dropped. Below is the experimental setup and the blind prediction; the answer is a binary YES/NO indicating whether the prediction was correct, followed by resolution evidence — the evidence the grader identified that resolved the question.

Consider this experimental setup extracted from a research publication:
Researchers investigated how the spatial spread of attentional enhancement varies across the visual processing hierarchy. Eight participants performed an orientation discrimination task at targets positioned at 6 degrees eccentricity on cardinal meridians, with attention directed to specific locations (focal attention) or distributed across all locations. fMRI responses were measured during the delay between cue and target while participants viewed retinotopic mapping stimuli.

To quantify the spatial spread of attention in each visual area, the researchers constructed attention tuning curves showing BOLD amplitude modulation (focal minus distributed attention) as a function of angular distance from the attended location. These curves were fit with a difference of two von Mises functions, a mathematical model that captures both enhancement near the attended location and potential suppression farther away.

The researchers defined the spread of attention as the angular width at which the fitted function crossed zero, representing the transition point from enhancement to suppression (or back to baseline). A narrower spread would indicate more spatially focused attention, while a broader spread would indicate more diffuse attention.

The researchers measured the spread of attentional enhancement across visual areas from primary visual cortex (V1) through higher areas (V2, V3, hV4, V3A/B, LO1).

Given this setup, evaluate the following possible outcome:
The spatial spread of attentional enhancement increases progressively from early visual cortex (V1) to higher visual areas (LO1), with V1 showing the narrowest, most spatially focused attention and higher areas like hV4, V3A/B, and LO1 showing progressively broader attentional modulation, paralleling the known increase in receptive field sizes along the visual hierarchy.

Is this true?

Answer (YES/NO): NO